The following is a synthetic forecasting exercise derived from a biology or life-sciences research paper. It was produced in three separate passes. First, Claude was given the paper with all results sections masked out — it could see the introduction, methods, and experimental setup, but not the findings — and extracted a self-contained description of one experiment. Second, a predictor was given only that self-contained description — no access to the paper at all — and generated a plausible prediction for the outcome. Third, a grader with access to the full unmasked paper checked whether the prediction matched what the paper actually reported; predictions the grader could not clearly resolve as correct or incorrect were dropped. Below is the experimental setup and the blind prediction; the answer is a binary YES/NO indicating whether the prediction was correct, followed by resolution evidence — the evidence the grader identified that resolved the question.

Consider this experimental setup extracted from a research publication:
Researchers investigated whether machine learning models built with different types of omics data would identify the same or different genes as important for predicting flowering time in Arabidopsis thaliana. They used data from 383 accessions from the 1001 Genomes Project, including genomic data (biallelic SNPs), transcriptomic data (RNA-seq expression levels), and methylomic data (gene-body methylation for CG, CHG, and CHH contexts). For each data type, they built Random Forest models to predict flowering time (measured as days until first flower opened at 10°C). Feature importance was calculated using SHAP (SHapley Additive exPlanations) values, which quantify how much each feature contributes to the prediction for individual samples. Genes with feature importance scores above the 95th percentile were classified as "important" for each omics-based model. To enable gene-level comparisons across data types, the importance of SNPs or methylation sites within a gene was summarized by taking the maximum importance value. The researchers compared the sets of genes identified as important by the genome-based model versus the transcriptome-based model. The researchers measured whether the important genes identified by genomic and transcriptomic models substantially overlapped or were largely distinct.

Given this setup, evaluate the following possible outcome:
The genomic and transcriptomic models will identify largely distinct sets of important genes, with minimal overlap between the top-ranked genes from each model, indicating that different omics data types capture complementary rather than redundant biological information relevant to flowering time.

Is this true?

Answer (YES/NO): YES